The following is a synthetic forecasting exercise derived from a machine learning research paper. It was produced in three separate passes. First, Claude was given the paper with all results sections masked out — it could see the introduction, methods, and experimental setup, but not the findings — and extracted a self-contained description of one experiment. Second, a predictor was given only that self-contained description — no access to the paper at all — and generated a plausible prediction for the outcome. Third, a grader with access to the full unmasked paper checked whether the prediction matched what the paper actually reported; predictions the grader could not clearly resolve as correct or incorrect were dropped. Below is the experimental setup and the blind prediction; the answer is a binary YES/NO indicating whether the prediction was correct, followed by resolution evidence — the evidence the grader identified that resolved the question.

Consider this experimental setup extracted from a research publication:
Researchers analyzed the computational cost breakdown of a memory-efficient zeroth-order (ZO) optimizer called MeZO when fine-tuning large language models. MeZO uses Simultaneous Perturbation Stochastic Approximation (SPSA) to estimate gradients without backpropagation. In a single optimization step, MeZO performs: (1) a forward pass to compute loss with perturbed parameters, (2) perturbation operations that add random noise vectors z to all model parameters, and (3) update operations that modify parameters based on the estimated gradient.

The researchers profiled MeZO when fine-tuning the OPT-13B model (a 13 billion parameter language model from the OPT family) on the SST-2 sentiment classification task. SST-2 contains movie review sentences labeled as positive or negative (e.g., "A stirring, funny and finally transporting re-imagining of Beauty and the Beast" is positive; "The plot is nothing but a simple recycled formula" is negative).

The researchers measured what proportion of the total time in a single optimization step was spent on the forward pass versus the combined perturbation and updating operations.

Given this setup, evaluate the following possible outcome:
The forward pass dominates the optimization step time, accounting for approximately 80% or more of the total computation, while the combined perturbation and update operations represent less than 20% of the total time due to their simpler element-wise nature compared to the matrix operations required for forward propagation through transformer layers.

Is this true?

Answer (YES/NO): NO